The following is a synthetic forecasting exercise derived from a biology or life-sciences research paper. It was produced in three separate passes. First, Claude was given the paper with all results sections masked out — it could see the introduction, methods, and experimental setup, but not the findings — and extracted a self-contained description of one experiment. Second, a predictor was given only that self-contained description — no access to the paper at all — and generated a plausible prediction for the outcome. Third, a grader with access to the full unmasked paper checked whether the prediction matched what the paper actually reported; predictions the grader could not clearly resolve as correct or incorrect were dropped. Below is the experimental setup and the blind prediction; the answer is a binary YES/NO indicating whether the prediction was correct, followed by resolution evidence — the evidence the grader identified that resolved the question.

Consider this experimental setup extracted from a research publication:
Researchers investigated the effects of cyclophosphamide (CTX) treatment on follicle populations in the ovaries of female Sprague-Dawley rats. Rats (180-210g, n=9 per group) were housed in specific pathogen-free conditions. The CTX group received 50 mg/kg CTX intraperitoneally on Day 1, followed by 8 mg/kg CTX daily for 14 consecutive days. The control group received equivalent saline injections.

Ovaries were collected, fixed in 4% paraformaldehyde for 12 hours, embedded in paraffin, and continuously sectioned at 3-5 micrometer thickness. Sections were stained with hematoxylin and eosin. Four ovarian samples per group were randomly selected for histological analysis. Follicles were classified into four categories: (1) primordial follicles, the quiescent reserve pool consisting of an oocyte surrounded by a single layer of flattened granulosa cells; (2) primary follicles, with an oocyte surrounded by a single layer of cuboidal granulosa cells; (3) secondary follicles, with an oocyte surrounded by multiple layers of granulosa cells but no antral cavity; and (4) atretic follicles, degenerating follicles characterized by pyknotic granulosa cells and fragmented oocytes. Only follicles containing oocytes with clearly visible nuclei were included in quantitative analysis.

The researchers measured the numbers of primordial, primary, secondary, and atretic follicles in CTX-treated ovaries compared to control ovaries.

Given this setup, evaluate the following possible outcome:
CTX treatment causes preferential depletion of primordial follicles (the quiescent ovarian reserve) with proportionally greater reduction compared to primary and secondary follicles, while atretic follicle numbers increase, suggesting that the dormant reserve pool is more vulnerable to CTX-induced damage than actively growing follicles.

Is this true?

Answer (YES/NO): YES